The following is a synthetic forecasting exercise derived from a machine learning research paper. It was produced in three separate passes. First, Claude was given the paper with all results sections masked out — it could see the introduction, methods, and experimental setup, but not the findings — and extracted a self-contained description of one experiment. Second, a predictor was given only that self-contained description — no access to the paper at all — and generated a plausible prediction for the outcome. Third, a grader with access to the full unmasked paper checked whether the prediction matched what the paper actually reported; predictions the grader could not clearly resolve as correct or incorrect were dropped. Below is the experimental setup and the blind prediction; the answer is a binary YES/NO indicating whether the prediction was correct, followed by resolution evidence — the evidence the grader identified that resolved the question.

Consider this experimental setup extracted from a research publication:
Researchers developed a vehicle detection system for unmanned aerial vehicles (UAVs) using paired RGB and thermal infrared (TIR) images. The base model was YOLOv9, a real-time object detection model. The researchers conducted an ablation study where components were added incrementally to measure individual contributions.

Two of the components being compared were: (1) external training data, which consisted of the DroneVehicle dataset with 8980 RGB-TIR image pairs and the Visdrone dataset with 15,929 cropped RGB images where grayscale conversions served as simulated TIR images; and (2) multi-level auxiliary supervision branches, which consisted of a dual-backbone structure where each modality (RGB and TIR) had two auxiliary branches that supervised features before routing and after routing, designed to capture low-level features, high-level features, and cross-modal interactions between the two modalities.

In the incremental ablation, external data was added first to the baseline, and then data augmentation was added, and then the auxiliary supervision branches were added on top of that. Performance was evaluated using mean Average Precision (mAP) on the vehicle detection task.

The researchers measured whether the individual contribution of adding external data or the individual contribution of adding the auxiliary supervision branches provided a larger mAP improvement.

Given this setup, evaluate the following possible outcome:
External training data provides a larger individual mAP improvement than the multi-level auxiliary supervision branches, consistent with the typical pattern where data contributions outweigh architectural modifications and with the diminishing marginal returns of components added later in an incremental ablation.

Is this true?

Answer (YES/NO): NO